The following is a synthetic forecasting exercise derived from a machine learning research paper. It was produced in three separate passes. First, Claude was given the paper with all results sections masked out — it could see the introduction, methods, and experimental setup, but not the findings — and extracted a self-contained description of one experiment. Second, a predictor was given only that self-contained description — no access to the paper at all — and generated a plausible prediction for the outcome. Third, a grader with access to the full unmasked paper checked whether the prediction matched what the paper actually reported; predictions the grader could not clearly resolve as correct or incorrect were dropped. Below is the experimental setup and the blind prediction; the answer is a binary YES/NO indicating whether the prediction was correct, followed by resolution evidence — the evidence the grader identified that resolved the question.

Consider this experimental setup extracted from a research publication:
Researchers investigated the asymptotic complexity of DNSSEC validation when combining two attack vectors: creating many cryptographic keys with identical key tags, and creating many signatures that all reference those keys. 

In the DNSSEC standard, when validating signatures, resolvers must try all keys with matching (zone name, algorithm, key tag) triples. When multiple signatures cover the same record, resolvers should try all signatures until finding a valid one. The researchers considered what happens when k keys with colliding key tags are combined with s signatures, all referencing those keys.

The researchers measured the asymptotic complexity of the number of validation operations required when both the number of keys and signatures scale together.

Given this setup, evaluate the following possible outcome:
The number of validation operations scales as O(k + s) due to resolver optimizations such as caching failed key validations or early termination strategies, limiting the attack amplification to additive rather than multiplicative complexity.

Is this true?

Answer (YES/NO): NO